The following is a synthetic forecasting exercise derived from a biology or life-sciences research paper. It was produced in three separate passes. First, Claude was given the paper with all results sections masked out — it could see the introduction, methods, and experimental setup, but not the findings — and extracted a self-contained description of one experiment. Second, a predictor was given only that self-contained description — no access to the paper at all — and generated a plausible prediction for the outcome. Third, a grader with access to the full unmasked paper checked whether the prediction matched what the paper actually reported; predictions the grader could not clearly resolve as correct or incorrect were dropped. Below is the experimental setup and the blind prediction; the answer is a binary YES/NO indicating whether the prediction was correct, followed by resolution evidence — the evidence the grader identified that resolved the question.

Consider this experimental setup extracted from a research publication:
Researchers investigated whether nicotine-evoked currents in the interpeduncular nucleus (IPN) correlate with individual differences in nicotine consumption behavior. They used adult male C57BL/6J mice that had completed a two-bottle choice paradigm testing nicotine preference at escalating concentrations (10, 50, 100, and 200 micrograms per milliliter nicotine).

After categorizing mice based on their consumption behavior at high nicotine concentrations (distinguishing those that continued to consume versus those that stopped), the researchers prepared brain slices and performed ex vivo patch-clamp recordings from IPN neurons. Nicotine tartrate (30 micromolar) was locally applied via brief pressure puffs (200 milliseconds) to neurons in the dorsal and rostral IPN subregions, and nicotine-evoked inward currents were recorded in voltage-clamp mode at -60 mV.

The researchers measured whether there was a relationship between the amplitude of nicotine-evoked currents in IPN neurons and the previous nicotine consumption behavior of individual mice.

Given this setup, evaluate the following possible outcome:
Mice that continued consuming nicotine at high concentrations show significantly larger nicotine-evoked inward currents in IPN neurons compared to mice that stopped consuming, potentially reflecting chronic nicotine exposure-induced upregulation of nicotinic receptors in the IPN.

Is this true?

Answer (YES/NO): NO